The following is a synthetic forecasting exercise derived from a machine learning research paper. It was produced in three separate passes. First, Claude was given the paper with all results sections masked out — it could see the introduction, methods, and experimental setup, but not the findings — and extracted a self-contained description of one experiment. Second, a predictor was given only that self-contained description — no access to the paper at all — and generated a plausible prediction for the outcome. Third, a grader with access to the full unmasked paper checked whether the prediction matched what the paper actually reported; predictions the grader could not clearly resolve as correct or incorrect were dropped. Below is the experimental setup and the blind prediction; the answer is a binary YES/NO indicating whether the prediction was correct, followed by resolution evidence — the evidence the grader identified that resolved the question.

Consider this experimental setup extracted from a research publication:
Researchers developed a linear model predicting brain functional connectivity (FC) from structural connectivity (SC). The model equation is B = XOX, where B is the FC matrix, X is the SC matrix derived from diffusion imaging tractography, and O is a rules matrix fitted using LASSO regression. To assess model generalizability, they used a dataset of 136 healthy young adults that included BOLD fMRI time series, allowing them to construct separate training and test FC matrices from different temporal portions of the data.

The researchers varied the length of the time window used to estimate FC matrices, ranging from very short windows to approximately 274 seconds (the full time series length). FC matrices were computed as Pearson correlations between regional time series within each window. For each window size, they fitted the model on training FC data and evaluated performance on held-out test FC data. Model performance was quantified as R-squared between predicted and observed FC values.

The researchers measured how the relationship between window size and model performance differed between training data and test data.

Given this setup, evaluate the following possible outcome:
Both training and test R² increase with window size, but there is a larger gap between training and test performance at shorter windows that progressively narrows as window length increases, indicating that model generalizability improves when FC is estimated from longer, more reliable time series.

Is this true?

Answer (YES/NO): NO